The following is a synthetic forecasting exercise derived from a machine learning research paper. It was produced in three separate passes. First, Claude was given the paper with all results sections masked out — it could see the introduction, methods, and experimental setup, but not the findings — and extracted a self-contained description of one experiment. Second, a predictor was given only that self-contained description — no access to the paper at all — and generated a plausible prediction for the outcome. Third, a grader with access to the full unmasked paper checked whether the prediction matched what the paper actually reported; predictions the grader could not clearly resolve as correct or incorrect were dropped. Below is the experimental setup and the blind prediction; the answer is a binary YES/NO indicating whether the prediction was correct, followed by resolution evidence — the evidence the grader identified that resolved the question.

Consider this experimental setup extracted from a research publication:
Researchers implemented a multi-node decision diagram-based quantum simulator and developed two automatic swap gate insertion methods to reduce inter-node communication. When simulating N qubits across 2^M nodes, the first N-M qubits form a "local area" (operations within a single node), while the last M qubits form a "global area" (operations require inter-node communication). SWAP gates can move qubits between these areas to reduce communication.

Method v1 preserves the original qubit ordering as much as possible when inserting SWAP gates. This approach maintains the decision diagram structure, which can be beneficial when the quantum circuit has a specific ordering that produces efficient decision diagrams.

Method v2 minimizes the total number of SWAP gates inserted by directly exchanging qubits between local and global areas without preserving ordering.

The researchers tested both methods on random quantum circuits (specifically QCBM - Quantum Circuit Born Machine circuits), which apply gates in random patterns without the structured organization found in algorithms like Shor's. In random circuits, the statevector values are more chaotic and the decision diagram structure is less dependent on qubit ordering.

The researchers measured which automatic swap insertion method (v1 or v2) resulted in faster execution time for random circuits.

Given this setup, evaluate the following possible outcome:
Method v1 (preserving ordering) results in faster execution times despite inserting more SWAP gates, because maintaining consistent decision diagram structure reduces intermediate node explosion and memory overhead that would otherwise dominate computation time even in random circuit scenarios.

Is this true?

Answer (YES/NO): NO